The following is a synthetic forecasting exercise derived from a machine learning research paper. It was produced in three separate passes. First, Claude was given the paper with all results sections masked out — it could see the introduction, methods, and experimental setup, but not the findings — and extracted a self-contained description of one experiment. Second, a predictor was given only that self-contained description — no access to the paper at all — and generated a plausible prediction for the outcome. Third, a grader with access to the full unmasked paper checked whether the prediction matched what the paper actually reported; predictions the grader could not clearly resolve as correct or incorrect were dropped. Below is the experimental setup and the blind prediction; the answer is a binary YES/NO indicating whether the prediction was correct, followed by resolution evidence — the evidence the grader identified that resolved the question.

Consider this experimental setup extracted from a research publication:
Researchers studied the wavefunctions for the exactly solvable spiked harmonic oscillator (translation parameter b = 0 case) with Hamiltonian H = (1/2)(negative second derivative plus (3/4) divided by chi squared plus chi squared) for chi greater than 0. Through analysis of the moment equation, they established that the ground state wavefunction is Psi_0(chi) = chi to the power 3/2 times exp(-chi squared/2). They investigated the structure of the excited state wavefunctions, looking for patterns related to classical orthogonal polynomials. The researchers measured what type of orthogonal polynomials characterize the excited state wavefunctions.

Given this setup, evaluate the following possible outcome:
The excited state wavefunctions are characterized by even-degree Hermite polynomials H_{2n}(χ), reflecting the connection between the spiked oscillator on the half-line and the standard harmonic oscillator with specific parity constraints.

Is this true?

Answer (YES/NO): NO